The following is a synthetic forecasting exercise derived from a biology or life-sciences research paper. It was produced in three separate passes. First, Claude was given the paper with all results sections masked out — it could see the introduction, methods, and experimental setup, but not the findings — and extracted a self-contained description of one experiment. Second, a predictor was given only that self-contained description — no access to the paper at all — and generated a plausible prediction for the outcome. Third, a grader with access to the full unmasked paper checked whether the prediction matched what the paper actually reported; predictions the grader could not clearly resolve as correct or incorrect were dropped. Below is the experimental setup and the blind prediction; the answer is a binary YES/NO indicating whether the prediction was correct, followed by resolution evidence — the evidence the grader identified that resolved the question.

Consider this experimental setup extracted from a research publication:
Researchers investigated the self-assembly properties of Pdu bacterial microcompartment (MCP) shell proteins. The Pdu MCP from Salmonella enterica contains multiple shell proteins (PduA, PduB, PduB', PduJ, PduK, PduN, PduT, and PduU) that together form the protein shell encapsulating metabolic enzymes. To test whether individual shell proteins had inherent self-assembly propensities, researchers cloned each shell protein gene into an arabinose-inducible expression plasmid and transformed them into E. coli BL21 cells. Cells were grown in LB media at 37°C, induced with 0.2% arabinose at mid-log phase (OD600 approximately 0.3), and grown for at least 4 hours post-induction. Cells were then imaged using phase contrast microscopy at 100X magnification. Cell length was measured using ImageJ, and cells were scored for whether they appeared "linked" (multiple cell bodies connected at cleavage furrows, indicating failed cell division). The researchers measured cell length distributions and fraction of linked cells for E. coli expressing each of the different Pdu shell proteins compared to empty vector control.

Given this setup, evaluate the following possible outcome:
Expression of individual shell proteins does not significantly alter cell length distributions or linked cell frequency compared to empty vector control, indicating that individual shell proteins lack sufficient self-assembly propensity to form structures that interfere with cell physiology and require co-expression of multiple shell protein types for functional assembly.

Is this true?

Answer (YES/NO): NO